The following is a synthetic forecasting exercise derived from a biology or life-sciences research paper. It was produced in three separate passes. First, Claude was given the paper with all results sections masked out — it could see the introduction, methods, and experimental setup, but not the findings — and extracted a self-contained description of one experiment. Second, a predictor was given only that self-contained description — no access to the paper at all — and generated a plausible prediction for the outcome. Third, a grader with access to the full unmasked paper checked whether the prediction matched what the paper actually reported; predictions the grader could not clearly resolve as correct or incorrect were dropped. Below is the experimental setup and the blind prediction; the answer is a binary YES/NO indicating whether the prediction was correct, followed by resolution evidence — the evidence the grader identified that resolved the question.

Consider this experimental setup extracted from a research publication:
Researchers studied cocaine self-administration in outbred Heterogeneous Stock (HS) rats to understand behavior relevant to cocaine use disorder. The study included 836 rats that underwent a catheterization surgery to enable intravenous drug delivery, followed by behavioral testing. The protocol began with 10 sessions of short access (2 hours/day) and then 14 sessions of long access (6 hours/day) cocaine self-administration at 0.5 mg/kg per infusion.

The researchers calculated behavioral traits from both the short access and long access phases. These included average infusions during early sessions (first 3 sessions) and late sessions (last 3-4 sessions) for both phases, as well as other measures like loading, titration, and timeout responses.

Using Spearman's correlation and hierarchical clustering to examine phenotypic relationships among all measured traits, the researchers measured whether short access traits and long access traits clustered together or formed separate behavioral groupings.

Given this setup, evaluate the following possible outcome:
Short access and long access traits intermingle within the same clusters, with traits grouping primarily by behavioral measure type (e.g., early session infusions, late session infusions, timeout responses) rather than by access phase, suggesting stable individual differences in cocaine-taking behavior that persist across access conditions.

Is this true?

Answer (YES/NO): NO